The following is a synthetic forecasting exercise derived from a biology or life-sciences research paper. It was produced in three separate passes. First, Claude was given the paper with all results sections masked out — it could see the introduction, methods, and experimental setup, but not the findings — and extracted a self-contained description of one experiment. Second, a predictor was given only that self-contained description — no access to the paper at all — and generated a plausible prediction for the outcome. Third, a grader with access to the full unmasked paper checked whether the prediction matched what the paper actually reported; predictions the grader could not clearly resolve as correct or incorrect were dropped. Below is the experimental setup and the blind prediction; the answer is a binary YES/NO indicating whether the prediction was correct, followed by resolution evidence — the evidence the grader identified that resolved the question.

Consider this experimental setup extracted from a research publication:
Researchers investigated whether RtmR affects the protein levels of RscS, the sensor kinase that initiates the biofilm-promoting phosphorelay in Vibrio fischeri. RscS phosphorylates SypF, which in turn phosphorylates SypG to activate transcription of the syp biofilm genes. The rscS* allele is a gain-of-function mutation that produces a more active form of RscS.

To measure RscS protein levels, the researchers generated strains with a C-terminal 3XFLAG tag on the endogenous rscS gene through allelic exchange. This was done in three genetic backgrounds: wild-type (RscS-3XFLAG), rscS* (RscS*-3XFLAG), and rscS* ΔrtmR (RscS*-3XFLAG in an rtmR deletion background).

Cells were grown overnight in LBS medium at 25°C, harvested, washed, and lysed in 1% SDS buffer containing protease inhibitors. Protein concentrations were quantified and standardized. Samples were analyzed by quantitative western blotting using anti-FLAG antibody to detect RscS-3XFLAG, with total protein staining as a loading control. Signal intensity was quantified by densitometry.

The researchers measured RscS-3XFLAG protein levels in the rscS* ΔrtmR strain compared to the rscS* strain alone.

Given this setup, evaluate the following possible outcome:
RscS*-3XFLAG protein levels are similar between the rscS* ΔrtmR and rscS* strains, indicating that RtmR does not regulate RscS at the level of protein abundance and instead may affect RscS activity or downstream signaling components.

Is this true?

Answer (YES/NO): NO